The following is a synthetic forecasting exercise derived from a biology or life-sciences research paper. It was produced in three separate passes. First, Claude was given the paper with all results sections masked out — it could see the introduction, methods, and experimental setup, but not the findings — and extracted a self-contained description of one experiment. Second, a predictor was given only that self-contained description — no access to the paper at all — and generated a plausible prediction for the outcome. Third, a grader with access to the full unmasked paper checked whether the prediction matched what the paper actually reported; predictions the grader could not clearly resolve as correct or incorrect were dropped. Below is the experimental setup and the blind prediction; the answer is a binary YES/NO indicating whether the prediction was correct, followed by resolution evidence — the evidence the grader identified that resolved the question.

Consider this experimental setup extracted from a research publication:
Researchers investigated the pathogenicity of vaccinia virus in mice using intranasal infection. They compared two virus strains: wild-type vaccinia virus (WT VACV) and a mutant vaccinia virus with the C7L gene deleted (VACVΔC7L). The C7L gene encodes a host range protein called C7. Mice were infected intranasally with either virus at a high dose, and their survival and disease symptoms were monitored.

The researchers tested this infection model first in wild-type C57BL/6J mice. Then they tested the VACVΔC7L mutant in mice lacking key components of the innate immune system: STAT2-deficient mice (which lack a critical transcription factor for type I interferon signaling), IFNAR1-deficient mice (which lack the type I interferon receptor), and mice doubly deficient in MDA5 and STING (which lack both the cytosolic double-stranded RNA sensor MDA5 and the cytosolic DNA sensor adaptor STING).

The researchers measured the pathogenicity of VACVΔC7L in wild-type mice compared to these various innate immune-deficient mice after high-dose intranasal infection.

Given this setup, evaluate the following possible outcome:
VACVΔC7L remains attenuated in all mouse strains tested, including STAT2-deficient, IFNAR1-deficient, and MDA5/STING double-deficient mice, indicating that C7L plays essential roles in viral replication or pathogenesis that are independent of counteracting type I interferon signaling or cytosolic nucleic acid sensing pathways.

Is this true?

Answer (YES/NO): NO